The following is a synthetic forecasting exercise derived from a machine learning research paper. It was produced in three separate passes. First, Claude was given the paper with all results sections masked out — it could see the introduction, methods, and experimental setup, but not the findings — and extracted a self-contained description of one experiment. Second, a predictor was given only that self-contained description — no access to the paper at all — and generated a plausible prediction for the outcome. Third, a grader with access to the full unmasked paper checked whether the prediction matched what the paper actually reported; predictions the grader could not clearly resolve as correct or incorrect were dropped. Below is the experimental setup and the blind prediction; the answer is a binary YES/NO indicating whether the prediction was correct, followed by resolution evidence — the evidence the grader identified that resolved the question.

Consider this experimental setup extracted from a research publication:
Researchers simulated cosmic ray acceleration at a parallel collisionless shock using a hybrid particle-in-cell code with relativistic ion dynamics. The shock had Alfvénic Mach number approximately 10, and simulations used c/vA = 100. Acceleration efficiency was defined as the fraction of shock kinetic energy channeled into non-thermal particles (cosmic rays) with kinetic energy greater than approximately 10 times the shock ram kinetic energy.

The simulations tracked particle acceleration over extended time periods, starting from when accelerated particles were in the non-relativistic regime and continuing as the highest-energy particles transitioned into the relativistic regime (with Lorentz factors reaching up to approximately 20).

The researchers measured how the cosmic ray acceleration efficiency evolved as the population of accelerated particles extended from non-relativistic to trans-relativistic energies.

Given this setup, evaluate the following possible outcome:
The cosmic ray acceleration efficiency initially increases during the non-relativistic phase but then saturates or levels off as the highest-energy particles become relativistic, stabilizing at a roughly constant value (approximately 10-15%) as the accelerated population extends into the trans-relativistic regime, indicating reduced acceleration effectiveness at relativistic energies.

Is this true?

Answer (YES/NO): NO